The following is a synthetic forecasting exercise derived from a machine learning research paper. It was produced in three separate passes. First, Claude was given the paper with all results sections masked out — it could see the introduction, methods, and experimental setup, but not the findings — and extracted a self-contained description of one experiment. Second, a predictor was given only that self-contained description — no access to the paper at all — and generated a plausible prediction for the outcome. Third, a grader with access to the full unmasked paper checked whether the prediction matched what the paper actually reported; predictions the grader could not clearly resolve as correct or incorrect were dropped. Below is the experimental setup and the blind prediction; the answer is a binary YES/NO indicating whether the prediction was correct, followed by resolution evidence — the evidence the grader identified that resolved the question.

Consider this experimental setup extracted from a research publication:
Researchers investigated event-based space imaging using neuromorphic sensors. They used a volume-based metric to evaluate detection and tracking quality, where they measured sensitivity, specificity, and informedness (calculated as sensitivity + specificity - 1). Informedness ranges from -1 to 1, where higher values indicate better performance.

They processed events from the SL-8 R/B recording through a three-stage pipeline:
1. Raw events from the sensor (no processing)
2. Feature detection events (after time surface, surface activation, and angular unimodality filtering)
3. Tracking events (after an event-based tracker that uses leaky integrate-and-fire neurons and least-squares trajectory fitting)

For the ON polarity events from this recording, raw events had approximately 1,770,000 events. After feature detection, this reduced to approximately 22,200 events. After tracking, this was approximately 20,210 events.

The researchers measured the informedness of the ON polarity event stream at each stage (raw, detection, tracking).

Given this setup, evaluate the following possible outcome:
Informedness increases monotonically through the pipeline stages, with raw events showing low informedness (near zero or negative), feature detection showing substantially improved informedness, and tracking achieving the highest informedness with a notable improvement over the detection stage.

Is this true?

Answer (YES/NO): NO